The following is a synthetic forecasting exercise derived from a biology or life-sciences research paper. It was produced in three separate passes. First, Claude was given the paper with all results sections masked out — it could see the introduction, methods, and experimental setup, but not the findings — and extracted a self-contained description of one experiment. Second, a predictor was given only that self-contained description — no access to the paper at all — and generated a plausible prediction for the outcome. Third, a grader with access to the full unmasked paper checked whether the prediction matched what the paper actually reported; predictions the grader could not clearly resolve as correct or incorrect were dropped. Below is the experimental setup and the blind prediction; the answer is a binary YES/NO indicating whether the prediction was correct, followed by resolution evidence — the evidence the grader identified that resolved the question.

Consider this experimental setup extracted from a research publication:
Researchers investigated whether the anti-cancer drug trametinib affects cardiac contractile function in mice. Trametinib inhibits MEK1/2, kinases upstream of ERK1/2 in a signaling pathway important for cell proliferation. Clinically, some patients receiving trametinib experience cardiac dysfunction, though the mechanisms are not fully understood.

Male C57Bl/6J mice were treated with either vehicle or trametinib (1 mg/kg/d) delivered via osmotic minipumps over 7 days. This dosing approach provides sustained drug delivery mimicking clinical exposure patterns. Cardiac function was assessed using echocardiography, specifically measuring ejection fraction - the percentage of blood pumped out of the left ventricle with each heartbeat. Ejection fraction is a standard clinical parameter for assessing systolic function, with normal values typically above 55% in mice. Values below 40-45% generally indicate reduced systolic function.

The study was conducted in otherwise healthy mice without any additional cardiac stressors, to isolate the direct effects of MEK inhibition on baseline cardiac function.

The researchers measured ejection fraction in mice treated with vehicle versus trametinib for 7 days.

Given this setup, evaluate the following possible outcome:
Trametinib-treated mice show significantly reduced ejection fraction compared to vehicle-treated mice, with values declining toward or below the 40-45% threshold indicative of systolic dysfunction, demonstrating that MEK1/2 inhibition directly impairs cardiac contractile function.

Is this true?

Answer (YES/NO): NO